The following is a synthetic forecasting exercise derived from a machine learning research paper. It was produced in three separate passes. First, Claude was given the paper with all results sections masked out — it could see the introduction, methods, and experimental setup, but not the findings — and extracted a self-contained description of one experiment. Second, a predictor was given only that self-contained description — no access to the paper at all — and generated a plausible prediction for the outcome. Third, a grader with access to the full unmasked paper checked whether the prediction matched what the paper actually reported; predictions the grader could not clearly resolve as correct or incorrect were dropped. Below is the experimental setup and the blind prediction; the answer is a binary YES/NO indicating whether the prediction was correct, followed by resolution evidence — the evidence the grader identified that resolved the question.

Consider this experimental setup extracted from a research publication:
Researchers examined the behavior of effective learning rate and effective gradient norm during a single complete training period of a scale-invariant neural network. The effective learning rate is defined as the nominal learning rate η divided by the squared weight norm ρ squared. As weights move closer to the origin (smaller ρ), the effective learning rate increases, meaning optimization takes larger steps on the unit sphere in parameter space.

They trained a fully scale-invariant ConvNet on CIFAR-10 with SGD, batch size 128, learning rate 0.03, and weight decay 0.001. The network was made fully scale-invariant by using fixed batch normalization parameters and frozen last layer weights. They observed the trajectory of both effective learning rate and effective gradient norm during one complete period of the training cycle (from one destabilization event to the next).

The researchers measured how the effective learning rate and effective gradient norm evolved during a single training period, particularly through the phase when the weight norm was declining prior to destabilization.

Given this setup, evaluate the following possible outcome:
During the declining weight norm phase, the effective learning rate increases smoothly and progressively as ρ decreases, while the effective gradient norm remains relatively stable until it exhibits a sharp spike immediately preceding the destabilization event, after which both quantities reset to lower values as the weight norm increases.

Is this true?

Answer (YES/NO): NO